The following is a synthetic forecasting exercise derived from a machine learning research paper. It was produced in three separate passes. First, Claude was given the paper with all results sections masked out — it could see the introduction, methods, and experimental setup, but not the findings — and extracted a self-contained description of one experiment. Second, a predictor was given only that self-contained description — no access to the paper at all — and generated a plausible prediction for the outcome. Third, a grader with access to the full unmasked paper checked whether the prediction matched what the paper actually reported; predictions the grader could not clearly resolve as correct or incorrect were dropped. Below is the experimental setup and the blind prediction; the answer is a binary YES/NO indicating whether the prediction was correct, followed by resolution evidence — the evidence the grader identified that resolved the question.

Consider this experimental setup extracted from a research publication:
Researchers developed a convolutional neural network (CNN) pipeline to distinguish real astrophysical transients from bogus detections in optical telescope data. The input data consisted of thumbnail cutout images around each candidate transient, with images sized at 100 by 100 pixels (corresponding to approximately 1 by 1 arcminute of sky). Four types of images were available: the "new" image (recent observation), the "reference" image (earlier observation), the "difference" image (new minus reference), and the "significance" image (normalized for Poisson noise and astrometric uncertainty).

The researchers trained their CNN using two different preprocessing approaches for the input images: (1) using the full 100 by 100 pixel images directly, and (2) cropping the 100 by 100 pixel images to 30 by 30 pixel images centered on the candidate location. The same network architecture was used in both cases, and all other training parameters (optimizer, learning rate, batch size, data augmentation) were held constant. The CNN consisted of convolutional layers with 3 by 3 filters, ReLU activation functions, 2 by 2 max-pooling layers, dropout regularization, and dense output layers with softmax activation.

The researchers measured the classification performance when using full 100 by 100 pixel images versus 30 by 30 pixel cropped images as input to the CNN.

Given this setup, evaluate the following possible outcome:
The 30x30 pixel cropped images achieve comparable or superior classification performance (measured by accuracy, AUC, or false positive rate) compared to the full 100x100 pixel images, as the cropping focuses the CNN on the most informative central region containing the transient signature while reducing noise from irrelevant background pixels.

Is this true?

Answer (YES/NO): YES